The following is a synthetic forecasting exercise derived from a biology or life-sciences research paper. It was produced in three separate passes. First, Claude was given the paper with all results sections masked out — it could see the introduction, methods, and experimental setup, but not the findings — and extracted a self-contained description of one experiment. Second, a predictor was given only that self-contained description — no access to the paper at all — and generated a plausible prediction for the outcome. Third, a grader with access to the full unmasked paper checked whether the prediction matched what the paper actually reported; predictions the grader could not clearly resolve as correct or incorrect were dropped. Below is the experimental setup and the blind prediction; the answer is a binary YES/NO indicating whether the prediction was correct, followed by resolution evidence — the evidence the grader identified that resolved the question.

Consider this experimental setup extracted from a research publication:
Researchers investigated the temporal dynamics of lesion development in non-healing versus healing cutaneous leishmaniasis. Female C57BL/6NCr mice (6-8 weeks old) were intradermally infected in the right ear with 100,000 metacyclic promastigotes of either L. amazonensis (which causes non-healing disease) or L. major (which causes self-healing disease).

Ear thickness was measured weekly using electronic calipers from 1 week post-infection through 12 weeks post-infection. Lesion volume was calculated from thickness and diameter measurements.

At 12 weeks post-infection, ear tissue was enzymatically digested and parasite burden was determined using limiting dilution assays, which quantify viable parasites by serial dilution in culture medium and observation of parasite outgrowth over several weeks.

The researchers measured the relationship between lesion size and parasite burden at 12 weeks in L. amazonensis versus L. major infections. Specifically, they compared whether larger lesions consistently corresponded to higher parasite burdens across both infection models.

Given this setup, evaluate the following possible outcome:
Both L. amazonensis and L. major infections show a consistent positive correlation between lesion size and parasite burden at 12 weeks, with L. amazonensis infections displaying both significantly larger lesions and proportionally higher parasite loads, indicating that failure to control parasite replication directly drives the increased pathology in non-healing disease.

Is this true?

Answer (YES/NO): NO